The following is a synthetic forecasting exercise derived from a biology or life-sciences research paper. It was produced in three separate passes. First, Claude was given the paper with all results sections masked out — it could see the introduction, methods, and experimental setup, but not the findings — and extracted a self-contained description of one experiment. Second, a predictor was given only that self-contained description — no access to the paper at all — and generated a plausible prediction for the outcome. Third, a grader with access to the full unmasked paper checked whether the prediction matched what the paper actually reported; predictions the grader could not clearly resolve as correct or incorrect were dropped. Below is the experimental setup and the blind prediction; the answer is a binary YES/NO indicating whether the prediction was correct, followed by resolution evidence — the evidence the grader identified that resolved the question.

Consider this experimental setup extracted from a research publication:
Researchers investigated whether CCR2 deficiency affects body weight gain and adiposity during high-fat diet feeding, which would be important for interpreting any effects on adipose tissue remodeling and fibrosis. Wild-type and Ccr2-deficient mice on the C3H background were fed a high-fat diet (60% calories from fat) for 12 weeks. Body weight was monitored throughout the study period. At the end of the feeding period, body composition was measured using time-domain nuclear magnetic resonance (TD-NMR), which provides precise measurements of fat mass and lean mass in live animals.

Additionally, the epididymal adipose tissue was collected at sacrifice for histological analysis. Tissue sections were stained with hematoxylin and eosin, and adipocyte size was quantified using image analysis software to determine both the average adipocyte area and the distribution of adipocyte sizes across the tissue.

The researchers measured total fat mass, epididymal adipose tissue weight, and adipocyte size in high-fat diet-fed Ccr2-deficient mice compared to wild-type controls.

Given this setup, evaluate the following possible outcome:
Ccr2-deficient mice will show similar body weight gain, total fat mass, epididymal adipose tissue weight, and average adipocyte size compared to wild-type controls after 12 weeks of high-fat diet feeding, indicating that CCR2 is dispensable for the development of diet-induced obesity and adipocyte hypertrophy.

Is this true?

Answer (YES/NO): YES